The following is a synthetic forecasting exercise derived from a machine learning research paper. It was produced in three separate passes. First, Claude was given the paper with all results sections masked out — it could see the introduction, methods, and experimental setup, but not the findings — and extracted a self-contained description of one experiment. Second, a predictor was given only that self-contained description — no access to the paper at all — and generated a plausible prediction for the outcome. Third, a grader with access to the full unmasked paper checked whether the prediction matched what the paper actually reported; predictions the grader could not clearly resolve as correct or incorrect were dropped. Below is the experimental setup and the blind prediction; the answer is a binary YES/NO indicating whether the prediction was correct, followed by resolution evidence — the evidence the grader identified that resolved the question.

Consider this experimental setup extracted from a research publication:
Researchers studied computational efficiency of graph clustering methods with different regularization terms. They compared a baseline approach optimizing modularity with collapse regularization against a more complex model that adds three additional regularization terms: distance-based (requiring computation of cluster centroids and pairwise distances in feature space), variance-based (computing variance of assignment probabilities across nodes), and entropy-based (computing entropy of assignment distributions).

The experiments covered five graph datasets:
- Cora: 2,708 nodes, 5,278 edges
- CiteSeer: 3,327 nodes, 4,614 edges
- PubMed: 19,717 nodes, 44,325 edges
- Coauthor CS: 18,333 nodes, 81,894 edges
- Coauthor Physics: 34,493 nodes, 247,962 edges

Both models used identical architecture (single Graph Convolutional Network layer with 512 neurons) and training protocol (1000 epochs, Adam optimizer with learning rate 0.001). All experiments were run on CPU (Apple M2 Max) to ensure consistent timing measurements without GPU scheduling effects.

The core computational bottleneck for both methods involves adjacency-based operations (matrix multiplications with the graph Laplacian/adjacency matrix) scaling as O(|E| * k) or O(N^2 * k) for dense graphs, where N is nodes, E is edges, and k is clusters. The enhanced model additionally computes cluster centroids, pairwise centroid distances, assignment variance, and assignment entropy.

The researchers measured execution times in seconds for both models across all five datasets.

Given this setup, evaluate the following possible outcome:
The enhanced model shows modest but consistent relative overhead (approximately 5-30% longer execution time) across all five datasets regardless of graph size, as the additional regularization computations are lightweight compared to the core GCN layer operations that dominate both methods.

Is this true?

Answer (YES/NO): NO